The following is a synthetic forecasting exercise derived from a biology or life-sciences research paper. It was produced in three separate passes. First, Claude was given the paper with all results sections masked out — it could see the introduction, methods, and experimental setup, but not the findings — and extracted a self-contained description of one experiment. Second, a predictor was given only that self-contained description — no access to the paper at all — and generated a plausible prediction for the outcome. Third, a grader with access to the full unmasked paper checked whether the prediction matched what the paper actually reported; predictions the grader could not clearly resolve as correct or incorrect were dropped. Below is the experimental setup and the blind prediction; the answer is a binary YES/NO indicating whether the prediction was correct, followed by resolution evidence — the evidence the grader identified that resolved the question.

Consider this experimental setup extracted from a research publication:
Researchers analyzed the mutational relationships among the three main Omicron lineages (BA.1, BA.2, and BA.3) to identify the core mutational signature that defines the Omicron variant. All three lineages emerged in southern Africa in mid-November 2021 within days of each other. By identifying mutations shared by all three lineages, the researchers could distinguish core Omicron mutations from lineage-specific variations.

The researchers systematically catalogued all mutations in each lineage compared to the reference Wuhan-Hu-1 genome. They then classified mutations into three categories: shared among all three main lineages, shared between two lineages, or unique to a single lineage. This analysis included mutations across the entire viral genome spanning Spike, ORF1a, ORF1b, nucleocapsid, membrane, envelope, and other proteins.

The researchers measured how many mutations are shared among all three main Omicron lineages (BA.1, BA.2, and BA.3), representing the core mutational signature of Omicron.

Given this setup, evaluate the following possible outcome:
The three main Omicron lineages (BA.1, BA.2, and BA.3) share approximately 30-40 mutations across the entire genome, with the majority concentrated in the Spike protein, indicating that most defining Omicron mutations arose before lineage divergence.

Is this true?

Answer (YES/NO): YES